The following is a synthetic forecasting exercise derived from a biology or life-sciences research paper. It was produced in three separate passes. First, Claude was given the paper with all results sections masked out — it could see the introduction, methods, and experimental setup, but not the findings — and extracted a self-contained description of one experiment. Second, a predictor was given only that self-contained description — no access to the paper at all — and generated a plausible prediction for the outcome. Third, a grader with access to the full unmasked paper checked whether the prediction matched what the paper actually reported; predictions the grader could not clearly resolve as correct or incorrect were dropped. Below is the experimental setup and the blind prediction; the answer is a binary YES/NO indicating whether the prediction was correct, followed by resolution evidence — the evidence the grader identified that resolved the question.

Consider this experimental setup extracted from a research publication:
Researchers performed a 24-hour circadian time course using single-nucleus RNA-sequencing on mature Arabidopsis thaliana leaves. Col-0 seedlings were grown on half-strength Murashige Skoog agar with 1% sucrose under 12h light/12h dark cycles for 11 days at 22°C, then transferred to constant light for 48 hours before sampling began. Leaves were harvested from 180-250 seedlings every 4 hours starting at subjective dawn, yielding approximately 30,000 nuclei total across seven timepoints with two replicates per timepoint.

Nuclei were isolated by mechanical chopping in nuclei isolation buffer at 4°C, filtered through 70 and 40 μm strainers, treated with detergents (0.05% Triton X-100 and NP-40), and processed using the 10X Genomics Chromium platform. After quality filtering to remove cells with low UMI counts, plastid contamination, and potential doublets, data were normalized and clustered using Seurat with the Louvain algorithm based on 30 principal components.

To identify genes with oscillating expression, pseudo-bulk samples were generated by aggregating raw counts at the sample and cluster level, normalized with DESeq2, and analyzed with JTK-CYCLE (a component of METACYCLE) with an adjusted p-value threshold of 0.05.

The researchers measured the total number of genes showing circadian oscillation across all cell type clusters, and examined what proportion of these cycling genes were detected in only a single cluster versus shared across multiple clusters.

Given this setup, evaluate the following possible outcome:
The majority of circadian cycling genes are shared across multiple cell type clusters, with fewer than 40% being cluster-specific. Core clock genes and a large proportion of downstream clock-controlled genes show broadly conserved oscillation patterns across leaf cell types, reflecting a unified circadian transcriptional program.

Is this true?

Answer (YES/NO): NO